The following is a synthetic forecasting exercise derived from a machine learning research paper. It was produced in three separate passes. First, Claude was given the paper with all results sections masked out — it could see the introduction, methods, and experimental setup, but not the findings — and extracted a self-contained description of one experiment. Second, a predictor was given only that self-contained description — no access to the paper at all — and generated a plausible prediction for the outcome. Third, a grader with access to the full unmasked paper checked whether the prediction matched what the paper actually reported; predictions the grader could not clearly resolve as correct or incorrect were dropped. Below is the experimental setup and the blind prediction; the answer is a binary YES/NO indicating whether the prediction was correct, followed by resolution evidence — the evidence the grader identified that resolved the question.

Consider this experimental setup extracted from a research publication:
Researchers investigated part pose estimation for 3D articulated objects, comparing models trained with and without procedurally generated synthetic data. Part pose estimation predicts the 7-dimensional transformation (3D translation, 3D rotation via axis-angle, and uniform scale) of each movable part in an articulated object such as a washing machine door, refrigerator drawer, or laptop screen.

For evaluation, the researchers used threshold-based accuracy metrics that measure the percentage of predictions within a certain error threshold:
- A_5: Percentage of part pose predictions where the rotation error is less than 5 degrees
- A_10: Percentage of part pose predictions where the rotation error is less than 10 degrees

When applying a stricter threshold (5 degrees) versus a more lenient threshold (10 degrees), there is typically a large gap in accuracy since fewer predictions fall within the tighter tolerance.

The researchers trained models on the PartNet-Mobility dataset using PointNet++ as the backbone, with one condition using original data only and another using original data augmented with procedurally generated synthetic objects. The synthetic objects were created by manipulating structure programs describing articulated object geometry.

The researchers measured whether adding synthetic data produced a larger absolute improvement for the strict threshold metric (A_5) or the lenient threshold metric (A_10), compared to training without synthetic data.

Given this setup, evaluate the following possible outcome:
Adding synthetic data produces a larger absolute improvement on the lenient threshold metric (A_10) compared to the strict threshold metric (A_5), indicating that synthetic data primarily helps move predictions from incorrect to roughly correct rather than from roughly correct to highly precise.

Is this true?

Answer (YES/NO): NO